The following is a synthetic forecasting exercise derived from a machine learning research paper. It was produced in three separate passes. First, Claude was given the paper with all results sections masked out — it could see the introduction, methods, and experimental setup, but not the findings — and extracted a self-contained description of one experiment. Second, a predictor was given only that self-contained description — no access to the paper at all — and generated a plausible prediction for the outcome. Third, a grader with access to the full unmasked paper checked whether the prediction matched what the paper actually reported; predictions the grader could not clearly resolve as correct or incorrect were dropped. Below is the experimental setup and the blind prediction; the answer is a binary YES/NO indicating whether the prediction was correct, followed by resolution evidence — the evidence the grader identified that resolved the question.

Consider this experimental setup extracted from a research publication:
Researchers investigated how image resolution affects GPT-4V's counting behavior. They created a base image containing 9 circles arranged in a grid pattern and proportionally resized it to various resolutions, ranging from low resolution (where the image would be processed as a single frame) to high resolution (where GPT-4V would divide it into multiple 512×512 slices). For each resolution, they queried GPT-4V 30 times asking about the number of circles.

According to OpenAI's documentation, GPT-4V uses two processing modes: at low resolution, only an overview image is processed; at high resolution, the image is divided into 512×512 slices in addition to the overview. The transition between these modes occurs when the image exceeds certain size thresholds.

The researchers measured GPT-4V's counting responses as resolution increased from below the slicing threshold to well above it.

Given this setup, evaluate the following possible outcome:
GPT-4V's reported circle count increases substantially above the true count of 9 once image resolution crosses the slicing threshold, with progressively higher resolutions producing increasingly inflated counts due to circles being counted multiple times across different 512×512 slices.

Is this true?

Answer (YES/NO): NO